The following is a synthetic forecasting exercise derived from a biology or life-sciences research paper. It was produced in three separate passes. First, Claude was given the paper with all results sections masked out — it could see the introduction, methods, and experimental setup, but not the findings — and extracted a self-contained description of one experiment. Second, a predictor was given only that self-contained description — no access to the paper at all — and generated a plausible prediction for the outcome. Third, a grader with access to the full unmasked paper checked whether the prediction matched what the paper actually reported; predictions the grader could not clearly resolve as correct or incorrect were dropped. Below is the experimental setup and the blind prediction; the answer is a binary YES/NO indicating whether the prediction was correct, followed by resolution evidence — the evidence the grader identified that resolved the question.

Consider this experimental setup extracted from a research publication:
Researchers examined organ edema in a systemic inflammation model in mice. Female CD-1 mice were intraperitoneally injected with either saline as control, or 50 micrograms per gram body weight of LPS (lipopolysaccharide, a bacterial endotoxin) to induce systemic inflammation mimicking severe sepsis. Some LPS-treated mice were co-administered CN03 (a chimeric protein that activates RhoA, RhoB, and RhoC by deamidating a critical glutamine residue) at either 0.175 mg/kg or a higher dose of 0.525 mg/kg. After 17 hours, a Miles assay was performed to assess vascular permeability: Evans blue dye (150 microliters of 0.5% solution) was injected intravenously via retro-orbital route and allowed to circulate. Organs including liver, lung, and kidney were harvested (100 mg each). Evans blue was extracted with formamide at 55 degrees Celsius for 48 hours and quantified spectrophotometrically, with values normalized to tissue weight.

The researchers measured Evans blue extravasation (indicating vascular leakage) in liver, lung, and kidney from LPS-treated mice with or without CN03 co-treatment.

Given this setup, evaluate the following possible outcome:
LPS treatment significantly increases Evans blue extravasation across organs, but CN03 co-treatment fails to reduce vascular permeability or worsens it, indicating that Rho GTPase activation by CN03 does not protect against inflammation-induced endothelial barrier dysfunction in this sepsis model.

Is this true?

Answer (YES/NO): NO